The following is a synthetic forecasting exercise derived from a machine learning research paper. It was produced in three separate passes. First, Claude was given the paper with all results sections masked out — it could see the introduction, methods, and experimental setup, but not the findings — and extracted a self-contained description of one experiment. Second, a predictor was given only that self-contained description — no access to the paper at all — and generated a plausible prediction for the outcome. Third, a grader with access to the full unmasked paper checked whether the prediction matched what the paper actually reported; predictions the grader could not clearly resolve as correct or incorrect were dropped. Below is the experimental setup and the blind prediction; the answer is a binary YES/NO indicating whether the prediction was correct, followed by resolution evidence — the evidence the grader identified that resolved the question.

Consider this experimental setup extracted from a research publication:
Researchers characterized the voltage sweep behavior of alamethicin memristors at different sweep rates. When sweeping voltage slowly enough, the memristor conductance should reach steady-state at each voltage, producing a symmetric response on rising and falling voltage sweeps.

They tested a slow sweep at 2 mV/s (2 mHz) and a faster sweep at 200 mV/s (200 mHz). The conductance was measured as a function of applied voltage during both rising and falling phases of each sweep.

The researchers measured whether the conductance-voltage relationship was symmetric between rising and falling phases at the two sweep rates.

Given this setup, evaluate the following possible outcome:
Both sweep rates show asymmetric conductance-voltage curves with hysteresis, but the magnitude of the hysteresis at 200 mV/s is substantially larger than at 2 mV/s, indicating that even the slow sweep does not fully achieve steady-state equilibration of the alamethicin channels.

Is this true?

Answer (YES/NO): NO